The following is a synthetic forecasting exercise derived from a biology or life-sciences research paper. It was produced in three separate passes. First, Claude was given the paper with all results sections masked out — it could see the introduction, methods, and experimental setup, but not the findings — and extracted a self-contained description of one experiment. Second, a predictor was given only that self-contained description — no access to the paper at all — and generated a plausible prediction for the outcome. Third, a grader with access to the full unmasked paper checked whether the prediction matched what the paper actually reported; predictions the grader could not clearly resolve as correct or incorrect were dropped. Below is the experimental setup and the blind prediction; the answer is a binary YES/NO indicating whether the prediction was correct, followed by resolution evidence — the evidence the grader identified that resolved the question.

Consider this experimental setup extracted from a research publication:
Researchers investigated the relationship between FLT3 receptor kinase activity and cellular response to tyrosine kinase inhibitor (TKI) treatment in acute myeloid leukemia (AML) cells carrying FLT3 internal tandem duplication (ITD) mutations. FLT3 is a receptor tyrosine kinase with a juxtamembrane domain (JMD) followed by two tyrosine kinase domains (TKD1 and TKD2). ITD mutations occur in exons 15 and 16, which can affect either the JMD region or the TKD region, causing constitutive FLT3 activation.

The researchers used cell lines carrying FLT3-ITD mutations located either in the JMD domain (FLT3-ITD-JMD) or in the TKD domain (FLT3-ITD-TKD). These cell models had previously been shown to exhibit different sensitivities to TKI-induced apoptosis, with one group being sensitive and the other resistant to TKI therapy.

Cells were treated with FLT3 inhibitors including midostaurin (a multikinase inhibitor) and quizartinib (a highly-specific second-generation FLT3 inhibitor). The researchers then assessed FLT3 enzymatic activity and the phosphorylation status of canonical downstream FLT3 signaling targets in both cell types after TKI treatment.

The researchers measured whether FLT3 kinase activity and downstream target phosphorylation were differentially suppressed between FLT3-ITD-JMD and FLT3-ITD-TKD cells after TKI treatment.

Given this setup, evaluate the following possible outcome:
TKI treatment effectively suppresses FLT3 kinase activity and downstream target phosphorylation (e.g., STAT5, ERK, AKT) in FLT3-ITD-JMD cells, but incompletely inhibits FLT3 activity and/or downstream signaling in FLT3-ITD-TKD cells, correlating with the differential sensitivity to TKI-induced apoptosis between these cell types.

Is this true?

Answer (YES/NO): NO